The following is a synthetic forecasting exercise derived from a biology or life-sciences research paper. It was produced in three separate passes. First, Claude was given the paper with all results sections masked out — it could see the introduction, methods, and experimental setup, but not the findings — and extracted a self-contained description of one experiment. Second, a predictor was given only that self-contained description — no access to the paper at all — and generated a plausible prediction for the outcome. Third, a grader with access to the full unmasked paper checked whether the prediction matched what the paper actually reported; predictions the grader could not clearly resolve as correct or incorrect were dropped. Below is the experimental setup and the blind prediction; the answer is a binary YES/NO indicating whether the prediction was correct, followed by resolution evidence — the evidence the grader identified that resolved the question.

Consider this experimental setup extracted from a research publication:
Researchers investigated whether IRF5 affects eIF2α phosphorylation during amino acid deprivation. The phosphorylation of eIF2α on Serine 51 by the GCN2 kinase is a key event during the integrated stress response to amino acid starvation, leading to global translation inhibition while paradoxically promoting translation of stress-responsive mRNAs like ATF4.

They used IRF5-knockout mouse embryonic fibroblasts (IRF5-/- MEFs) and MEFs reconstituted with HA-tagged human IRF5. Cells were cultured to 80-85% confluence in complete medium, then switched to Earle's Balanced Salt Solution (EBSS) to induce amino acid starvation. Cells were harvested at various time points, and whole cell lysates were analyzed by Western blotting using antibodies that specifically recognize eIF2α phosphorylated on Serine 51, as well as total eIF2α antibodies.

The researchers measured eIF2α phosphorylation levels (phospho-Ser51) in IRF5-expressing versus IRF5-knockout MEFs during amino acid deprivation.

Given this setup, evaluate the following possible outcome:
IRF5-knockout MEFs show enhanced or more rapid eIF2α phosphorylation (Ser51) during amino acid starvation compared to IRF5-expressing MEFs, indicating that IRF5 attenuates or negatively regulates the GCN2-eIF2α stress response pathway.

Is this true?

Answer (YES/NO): YES